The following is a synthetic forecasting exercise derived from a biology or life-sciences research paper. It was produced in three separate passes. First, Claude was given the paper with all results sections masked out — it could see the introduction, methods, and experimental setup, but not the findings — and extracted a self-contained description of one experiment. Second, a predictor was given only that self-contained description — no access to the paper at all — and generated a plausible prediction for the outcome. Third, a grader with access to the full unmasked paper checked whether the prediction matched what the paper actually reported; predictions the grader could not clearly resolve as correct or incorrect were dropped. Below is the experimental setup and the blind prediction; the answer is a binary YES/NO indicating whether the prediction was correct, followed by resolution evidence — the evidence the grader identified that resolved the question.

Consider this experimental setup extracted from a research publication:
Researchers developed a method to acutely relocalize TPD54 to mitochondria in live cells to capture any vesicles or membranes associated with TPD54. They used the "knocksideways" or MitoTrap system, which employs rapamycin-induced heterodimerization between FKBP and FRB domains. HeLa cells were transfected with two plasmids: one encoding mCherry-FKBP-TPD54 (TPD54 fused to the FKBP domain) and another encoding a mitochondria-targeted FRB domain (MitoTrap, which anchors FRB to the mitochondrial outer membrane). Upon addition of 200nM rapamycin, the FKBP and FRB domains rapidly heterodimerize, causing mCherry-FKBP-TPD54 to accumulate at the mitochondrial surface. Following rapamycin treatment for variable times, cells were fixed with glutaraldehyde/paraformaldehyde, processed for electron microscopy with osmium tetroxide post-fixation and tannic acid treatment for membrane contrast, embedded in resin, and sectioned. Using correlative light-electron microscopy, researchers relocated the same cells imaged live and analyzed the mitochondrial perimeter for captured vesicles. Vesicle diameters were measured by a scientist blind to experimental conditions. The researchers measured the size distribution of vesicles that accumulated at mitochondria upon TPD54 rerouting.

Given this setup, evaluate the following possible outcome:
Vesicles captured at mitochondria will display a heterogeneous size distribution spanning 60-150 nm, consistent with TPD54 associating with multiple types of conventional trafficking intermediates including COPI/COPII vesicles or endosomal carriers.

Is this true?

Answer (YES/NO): NO